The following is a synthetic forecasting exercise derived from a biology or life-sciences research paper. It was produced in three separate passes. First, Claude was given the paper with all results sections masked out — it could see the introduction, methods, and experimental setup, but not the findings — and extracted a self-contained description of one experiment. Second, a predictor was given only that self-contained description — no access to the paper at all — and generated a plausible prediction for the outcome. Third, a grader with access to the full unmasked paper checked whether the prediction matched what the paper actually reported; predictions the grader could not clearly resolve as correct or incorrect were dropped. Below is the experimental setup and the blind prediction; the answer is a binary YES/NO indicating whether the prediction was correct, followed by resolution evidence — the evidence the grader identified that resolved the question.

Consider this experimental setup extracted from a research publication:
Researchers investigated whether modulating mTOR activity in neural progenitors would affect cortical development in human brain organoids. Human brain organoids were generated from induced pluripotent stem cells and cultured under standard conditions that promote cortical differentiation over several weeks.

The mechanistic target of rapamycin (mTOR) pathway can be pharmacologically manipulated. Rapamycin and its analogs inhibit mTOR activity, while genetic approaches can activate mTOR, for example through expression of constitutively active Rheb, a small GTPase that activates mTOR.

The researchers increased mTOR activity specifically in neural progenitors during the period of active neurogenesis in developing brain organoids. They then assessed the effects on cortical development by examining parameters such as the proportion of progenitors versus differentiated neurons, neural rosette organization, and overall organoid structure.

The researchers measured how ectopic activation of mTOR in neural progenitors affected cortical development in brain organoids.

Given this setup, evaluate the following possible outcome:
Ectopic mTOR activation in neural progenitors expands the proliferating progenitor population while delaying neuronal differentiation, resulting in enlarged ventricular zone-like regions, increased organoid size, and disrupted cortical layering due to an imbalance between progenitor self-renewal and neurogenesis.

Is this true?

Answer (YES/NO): NO